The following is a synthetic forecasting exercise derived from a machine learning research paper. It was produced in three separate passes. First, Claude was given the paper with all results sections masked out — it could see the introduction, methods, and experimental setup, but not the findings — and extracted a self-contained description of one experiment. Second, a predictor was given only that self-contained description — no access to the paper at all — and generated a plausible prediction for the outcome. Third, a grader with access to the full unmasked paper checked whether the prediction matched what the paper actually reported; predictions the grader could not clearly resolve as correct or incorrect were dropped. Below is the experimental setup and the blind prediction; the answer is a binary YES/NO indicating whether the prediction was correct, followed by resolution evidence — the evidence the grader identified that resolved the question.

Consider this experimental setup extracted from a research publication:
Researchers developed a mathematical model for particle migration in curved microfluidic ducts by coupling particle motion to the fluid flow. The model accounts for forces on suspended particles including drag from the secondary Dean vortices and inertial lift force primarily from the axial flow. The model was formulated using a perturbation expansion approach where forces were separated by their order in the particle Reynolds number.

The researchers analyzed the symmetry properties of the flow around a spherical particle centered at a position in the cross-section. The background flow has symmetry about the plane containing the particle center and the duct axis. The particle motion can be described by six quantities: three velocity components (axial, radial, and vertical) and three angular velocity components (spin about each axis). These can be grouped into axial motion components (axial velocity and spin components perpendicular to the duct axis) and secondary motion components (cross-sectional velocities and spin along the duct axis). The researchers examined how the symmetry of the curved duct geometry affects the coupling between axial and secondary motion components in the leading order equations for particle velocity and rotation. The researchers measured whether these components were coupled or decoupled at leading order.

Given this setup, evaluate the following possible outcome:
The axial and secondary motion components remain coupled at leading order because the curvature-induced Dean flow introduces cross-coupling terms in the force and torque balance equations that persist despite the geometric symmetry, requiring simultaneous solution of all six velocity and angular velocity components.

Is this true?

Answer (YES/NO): NO